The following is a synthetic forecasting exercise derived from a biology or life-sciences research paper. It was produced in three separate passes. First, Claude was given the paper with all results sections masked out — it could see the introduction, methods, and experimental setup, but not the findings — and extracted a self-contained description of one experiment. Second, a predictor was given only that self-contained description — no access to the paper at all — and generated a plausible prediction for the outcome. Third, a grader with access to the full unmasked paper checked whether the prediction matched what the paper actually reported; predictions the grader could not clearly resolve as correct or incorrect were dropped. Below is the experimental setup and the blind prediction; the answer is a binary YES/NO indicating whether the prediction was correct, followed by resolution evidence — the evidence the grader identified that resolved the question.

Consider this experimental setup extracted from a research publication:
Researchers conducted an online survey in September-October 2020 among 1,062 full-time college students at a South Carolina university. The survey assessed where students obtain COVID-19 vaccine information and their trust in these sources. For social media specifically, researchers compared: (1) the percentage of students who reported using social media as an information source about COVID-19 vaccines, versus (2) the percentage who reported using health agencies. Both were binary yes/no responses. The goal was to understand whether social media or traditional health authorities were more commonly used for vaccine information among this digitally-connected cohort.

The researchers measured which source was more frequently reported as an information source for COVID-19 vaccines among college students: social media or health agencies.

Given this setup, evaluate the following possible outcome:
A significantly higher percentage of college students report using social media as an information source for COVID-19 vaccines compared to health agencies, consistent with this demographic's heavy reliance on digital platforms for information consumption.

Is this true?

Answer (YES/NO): NO